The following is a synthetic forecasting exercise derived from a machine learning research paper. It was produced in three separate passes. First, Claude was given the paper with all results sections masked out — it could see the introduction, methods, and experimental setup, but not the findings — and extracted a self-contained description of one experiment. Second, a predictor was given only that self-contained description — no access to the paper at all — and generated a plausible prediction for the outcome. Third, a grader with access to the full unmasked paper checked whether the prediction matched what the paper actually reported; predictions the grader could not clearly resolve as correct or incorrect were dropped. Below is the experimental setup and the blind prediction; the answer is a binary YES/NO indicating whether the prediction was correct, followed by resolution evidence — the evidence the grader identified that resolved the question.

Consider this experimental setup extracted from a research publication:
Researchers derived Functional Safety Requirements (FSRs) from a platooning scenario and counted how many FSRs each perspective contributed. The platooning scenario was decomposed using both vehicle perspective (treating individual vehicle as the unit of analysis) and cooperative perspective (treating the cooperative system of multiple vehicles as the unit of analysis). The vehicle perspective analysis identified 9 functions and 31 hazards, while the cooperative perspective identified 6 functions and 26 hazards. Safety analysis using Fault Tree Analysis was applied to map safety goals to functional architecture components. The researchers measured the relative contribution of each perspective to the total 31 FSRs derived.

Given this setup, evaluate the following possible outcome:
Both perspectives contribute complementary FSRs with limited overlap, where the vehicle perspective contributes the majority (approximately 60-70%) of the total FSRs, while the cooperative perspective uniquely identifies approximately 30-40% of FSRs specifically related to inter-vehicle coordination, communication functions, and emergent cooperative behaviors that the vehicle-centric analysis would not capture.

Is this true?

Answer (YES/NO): NO